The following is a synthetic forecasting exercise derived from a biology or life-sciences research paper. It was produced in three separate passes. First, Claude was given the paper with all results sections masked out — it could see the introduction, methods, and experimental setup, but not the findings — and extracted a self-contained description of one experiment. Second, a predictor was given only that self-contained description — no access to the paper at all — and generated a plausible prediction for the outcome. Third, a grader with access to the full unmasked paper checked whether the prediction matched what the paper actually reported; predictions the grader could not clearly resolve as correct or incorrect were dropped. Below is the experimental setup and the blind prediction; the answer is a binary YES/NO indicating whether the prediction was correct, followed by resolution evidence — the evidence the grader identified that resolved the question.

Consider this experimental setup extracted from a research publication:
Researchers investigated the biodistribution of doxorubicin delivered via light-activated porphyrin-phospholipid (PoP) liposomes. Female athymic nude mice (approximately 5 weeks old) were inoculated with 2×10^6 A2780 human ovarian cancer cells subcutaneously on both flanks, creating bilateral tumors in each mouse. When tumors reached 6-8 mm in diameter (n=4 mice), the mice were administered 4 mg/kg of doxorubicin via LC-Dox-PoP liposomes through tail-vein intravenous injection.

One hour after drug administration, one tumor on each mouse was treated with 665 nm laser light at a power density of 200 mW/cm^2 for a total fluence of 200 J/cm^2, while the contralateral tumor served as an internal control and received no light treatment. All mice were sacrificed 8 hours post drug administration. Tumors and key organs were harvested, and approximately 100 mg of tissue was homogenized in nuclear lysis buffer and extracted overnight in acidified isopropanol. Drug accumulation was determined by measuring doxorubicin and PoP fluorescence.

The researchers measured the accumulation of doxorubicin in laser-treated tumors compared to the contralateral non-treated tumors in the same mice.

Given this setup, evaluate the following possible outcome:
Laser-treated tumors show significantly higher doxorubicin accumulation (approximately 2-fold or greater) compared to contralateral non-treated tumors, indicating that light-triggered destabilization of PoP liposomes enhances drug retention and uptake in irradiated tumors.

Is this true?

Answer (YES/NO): YES